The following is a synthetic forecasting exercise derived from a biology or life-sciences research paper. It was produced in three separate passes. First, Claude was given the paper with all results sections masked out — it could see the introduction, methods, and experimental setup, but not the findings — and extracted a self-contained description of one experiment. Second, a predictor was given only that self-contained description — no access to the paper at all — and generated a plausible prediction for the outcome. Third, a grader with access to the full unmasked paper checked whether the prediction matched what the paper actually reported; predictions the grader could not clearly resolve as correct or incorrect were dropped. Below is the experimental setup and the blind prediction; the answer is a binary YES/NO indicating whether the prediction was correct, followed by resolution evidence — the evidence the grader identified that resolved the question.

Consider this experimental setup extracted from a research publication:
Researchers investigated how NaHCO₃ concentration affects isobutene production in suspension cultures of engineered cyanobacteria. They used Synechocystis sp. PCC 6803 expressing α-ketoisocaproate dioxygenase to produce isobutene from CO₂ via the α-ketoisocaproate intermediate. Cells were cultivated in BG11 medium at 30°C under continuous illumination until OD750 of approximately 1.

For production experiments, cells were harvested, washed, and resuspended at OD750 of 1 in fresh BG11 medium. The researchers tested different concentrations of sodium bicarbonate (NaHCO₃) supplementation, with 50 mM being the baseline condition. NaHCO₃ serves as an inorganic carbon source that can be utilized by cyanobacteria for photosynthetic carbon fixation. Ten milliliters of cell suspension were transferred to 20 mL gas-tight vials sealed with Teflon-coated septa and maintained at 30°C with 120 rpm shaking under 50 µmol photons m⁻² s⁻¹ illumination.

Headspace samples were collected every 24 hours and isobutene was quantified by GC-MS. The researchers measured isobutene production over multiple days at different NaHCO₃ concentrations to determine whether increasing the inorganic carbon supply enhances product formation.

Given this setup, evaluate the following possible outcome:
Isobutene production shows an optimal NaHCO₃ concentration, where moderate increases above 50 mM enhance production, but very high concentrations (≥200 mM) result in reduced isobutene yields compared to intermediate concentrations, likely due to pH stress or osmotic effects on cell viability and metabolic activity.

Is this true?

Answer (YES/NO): NO